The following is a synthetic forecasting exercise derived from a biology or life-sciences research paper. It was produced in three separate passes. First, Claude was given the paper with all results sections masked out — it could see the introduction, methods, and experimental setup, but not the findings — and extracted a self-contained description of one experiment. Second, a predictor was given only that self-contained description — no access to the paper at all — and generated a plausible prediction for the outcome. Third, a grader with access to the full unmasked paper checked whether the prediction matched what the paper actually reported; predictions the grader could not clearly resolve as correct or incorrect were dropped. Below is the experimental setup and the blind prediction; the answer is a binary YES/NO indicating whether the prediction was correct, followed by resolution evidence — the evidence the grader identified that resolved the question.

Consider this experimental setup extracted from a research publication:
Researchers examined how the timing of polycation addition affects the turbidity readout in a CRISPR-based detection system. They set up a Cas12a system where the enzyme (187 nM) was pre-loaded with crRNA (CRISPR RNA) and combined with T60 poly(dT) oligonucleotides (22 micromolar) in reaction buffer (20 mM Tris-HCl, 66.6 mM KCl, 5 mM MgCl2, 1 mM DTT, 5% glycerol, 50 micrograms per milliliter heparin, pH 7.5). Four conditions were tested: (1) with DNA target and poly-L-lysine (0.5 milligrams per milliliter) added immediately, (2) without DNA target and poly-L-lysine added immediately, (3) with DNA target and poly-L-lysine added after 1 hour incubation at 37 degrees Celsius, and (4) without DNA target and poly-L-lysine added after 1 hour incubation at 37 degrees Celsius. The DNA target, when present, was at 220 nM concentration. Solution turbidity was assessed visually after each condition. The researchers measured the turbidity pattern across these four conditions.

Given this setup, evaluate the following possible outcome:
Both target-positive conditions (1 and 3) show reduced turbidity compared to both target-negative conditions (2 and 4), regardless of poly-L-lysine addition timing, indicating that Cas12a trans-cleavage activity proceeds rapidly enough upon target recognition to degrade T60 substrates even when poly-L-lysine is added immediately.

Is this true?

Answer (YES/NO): NO